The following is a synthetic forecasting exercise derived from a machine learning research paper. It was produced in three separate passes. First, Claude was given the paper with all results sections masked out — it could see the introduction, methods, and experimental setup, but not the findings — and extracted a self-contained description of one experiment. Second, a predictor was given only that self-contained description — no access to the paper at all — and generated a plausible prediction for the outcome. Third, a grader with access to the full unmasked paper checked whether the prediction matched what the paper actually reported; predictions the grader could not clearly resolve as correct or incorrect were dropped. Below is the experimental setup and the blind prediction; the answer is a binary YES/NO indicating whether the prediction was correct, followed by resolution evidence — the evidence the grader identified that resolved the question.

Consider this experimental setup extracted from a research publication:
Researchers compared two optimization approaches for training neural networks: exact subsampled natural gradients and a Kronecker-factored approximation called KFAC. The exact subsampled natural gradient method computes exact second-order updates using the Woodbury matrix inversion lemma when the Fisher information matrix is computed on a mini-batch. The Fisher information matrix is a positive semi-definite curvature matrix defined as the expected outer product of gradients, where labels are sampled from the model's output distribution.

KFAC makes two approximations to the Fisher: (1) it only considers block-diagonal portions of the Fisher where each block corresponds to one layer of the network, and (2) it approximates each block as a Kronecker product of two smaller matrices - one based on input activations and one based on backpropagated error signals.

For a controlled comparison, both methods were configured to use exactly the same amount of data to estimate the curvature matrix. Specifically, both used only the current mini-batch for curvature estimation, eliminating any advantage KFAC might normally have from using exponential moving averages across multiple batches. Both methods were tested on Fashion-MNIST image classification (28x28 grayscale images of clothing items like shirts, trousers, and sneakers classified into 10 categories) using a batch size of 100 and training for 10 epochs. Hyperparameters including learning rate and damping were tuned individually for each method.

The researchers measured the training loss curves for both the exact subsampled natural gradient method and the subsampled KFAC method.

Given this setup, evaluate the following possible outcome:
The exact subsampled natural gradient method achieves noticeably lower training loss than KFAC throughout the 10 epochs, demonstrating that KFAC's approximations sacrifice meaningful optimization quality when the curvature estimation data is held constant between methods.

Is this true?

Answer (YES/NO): NO